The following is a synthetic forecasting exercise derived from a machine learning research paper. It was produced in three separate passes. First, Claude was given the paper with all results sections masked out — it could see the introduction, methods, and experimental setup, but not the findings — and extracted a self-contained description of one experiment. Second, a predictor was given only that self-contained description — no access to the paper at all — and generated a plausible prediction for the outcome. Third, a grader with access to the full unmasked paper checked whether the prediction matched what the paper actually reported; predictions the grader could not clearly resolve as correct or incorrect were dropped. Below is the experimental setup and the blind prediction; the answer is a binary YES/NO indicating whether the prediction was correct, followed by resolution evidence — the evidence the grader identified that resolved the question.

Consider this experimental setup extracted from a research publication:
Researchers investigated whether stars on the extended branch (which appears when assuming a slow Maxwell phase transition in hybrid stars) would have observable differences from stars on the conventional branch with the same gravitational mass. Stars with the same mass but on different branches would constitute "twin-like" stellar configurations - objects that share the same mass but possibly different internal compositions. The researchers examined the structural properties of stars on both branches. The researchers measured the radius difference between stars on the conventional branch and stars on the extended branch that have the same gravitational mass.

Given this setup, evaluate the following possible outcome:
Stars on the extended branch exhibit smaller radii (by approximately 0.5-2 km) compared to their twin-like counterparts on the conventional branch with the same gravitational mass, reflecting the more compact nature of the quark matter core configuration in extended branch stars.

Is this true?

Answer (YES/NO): NO